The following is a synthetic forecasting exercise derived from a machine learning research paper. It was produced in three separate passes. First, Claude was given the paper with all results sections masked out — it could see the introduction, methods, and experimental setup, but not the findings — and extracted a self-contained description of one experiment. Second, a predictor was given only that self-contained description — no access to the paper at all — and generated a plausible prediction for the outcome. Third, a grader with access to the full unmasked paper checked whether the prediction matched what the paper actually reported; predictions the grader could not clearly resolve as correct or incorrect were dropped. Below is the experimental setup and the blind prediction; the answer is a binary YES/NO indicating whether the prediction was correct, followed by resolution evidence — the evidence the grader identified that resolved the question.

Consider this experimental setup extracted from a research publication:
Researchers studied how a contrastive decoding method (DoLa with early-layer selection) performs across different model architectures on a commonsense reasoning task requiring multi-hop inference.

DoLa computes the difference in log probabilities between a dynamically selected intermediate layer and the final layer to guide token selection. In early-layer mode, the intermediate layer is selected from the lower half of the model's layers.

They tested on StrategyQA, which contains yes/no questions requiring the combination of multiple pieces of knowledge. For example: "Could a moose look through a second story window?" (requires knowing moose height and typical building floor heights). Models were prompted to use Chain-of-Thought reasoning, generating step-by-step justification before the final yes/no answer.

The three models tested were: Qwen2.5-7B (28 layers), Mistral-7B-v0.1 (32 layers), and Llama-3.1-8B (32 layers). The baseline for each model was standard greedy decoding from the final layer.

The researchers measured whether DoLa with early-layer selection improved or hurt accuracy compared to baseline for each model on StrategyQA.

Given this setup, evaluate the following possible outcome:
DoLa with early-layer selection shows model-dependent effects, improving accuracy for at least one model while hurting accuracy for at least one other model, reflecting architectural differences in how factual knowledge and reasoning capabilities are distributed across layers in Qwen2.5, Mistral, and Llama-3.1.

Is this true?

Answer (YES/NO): YES